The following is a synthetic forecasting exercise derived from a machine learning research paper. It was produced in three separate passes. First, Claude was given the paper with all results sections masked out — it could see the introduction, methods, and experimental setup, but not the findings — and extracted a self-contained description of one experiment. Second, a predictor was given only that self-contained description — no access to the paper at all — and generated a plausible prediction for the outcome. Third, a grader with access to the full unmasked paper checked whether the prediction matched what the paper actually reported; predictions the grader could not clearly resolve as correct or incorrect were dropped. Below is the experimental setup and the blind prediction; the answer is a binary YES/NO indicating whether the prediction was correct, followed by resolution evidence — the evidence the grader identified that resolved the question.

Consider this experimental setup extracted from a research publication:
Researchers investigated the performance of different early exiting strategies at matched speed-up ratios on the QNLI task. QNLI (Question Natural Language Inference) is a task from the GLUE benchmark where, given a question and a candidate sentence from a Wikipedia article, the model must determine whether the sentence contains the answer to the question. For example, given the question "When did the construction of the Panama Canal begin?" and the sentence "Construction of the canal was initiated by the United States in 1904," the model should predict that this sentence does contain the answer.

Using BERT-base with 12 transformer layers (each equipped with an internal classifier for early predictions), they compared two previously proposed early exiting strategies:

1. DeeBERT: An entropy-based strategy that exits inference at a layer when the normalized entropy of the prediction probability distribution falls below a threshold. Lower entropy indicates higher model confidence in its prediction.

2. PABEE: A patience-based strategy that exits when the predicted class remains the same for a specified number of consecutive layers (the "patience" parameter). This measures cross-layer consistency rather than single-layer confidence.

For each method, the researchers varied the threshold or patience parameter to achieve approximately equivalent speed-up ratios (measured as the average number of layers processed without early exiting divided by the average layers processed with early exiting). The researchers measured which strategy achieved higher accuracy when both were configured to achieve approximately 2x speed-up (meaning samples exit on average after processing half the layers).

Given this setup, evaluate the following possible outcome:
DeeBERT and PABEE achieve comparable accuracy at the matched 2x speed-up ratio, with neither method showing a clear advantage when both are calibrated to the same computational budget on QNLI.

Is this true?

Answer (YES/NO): NO